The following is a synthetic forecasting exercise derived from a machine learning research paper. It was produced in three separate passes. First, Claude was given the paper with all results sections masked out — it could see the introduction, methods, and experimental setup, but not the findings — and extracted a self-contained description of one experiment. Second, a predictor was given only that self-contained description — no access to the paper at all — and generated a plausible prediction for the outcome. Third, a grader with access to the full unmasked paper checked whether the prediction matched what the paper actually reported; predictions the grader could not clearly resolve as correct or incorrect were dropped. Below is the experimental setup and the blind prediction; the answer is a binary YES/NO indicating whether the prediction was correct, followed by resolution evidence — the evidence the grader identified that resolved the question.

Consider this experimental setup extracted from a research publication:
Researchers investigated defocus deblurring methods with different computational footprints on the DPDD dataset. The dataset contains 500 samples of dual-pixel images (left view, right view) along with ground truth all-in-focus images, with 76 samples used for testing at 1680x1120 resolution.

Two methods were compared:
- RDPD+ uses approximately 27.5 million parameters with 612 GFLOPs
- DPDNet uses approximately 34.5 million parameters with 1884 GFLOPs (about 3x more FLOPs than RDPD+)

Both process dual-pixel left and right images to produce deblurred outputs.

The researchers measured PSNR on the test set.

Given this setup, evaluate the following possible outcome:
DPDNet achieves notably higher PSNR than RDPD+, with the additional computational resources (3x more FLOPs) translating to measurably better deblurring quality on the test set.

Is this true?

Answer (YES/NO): NO